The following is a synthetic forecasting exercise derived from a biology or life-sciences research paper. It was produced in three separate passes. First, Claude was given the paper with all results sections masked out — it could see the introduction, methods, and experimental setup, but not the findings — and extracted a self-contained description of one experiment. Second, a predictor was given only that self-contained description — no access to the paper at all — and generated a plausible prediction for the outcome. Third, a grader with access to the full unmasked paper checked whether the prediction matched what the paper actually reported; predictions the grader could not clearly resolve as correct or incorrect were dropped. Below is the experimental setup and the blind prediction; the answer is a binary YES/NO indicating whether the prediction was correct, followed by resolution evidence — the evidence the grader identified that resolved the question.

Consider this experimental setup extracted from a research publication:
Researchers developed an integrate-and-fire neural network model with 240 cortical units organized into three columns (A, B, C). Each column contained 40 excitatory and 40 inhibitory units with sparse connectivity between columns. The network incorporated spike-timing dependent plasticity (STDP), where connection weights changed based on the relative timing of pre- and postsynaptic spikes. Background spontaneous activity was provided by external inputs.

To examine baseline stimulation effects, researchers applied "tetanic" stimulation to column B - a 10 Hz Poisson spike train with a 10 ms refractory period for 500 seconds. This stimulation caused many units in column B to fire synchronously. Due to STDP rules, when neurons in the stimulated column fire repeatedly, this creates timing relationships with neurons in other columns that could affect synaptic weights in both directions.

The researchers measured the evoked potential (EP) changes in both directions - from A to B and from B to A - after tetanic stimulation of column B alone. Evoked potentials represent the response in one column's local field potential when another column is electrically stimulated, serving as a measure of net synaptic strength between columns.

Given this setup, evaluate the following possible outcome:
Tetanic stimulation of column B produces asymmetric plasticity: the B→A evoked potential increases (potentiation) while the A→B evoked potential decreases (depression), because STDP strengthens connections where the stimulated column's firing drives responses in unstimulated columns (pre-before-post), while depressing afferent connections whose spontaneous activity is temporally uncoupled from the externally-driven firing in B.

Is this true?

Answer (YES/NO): YES